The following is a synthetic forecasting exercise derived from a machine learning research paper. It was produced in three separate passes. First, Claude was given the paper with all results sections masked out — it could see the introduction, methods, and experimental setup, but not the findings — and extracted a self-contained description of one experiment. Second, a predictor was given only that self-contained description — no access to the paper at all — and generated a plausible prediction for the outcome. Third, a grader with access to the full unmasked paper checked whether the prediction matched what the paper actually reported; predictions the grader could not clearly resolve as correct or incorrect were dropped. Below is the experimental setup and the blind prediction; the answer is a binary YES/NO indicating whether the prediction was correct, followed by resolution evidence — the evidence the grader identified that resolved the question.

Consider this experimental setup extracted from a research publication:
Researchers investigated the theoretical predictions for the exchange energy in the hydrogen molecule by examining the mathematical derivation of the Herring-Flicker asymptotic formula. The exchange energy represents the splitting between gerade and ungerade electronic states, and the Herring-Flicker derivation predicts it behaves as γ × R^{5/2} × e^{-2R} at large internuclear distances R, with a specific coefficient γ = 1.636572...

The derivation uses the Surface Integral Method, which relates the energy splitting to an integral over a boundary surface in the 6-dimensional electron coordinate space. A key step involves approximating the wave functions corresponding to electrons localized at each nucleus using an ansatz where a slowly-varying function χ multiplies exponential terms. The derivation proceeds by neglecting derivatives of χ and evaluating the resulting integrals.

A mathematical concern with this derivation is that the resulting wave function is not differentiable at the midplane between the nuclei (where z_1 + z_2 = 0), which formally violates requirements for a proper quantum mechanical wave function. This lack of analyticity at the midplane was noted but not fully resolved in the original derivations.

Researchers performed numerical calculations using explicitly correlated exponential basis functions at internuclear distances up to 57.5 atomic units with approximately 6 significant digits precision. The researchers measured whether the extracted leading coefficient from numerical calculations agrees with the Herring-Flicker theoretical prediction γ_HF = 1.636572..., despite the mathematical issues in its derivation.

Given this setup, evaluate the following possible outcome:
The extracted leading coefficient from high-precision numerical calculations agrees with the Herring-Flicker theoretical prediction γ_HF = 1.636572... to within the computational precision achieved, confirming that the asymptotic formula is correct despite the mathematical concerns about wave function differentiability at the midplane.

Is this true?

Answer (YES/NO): NO